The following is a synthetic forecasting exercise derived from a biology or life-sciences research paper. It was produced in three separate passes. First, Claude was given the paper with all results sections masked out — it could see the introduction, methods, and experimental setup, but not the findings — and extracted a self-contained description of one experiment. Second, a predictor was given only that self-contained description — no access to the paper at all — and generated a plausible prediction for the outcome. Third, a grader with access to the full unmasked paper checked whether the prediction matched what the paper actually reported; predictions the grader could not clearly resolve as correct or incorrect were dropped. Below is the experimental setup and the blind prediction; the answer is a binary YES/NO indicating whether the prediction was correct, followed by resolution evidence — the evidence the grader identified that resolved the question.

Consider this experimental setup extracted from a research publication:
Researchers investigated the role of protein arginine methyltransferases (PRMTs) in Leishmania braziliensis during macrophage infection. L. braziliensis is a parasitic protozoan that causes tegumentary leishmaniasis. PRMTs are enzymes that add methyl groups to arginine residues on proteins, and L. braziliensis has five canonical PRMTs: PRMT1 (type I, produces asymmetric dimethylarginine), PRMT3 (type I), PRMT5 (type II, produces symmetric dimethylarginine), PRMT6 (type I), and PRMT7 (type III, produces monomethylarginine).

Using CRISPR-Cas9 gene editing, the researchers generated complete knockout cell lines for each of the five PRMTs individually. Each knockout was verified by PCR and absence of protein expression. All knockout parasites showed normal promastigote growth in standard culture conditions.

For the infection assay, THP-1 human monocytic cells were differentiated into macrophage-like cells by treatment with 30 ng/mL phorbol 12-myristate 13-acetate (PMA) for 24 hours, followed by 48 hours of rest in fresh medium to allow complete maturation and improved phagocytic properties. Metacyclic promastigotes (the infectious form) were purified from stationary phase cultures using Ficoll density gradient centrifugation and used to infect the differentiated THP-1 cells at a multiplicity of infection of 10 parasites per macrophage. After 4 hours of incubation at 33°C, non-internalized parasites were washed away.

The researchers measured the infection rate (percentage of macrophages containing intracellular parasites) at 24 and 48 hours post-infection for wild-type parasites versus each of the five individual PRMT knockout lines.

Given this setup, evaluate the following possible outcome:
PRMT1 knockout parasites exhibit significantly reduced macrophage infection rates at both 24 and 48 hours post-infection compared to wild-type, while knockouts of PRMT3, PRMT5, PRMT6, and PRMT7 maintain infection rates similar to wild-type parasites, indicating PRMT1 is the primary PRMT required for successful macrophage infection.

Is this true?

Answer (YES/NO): NO